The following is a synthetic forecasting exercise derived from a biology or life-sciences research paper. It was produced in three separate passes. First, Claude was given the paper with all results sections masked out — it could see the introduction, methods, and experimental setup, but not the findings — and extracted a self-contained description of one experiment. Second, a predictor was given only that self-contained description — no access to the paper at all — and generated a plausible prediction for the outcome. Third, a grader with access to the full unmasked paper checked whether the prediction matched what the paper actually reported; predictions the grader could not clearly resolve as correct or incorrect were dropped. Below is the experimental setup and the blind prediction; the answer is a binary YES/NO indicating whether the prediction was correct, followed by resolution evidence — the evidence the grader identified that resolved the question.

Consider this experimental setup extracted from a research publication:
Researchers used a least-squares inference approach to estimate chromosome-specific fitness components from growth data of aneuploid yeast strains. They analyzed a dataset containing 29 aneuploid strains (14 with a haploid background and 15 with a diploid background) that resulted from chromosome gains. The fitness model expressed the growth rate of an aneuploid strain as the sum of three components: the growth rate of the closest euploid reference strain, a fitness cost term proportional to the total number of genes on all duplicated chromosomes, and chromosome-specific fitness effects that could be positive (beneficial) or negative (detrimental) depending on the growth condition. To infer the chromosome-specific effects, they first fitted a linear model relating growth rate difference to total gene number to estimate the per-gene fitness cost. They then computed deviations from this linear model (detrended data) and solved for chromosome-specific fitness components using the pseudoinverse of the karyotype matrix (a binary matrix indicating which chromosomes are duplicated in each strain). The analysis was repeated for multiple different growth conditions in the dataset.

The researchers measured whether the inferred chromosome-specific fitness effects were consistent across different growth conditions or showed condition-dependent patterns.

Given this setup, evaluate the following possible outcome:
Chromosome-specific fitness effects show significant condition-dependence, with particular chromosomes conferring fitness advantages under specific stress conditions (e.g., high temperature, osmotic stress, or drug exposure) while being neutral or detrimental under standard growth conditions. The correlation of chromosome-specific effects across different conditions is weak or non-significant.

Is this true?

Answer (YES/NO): YES